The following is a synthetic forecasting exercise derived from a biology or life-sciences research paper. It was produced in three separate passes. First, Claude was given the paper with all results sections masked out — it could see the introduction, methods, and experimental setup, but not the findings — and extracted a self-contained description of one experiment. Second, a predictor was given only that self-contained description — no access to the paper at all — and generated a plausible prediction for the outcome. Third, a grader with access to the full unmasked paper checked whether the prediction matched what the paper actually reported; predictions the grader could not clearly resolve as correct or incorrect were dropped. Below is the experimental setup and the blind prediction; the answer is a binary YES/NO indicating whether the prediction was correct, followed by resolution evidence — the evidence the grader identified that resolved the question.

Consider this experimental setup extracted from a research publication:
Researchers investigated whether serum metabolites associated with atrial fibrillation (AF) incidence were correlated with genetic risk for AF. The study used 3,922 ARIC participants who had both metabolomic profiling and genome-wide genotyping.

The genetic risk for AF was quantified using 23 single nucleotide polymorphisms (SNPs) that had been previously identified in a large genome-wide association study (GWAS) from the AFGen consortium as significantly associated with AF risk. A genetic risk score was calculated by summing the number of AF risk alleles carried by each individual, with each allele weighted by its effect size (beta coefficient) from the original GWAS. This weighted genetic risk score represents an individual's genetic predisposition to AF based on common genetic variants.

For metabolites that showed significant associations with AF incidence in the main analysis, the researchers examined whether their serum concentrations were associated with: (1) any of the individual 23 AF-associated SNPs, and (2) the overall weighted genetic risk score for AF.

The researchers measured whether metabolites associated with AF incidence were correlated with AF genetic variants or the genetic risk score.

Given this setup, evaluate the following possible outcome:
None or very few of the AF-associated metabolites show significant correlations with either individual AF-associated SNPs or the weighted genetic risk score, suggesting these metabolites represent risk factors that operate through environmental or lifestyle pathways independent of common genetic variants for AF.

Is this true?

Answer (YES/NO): YES